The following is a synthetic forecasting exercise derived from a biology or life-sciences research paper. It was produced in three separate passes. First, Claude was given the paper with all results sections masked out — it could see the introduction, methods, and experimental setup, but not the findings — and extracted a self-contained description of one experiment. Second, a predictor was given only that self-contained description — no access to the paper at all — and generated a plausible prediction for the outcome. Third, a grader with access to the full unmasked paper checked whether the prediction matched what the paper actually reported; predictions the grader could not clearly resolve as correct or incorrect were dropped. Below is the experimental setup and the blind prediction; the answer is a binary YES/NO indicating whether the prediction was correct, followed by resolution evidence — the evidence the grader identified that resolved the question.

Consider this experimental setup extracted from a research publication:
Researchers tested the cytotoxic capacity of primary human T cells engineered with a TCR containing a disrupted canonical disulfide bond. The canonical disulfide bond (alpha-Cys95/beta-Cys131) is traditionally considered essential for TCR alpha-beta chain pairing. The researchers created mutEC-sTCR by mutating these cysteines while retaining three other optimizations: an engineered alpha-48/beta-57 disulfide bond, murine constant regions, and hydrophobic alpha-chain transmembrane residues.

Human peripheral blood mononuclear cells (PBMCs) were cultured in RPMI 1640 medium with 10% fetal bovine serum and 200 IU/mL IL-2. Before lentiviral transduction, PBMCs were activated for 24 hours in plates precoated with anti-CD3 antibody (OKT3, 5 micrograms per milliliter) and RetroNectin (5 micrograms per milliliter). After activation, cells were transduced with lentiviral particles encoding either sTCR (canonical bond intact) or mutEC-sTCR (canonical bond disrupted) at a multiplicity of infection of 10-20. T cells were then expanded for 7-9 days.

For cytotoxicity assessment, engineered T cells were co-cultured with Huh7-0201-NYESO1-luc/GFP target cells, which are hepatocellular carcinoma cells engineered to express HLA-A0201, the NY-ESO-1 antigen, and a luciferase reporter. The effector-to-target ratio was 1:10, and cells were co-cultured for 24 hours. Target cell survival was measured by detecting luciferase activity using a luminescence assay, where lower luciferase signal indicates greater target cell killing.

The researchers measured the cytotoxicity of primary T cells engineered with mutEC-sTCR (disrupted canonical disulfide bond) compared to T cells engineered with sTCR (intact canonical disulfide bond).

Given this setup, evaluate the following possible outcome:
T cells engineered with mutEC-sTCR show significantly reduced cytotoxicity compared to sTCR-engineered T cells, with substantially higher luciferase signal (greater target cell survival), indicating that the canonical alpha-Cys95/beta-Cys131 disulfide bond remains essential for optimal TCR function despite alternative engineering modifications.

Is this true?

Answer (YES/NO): NO